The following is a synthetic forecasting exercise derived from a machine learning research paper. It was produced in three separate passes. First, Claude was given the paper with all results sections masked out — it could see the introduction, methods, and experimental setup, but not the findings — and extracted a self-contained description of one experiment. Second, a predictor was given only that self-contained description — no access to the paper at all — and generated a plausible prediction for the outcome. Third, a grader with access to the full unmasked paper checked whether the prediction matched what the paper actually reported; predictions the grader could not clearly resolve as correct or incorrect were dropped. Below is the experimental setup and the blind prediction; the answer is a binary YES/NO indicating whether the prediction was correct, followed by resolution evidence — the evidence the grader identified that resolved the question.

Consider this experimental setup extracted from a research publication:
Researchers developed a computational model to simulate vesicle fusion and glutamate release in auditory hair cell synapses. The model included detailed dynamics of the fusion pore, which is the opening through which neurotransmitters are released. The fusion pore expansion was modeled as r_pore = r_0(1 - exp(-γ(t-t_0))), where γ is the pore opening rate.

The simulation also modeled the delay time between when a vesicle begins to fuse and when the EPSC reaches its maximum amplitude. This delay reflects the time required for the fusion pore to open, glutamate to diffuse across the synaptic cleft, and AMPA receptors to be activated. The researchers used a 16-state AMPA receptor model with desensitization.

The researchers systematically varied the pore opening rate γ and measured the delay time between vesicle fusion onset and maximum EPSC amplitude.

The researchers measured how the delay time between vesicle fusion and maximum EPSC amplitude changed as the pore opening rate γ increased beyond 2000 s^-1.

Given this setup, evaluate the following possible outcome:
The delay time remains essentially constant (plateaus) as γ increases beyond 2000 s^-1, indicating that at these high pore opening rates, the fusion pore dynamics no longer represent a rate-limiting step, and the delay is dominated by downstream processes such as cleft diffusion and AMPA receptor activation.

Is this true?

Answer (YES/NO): NO